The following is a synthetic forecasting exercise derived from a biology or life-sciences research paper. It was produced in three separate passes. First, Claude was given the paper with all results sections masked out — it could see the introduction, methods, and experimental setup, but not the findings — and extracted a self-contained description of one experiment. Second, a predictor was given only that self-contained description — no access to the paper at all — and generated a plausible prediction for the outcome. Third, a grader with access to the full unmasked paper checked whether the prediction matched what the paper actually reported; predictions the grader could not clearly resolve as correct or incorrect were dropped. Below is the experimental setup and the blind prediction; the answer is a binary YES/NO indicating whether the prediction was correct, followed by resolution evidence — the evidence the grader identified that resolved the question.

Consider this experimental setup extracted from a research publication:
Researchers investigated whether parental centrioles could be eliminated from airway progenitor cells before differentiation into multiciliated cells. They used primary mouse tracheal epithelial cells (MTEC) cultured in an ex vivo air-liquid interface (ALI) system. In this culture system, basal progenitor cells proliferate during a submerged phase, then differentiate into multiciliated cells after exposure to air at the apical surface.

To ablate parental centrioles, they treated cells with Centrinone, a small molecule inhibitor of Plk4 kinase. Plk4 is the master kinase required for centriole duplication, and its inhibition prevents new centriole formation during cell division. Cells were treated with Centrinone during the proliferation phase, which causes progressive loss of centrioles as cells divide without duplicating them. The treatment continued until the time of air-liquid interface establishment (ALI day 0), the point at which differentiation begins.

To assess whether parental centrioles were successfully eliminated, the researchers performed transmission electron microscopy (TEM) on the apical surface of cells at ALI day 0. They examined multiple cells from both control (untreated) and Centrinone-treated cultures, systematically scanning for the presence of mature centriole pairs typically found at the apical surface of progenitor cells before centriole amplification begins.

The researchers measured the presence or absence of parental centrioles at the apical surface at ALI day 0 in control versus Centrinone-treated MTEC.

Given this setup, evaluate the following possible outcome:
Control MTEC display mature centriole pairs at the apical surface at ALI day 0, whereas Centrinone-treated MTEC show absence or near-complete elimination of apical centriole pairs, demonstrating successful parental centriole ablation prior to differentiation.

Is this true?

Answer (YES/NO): YES